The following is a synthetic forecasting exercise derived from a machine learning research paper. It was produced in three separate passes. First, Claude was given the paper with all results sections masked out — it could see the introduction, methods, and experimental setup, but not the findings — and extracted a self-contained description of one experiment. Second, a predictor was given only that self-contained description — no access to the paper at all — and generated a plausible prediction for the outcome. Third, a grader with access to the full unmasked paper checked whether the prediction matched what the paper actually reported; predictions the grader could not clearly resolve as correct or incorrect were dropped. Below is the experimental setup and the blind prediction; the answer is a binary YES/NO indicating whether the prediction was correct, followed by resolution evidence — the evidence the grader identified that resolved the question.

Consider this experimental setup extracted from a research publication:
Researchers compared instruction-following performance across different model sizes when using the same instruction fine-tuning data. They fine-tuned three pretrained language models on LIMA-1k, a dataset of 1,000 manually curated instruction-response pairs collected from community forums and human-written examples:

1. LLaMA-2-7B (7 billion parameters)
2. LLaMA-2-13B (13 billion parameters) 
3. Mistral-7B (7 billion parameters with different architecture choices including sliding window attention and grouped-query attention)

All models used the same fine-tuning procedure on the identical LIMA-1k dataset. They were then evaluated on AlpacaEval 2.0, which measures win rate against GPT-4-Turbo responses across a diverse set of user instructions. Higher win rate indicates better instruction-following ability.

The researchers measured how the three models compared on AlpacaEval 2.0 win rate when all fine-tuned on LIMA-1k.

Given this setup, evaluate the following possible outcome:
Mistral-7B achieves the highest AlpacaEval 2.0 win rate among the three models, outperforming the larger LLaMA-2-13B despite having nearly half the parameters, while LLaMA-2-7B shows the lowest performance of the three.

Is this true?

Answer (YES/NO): YES